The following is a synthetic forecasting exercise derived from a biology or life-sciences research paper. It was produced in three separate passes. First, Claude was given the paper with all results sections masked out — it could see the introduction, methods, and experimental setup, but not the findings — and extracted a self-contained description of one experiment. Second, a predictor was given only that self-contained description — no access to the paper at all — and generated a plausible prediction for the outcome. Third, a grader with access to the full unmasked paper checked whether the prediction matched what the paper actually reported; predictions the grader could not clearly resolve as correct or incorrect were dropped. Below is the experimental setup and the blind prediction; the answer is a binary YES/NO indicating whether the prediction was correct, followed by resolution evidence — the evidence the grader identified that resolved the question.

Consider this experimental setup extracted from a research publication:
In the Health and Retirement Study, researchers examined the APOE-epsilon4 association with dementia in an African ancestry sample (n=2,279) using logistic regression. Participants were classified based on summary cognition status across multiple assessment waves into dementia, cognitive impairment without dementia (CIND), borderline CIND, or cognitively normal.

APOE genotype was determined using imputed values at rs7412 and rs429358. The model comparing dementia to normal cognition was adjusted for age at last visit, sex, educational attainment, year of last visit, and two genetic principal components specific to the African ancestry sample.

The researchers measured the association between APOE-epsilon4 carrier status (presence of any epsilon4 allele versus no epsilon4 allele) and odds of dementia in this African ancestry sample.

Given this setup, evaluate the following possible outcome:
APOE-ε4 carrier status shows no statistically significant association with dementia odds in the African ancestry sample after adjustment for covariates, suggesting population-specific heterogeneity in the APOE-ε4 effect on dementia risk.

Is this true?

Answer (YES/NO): NO